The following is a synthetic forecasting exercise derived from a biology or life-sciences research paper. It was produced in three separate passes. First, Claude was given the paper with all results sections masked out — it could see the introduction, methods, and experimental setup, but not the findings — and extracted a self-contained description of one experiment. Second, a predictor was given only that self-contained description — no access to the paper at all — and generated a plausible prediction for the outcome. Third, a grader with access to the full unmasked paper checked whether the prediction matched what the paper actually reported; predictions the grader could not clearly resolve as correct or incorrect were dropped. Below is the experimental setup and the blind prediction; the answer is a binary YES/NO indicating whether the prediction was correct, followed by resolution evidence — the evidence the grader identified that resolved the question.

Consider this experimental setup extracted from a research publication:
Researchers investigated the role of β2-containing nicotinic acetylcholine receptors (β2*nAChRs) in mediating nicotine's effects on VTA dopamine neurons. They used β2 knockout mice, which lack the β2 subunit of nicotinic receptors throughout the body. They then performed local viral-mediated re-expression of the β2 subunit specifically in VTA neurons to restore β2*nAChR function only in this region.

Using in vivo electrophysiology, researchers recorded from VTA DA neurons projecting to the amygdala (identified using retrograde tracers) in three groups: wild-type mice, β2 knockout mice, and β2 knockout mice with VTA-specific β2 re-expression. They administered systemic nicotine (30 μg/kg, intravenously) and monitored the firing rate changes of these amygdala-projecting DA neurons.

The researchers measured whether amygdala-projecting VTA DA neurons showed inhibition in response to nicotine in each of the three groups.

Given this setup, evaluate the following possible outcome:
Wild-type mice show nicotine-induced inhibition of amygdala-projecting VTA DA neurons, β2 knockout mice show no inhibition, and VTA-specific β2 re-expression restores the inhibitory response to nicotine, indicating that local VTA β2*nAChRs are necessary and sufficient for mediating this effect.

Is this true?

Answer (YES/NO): YES